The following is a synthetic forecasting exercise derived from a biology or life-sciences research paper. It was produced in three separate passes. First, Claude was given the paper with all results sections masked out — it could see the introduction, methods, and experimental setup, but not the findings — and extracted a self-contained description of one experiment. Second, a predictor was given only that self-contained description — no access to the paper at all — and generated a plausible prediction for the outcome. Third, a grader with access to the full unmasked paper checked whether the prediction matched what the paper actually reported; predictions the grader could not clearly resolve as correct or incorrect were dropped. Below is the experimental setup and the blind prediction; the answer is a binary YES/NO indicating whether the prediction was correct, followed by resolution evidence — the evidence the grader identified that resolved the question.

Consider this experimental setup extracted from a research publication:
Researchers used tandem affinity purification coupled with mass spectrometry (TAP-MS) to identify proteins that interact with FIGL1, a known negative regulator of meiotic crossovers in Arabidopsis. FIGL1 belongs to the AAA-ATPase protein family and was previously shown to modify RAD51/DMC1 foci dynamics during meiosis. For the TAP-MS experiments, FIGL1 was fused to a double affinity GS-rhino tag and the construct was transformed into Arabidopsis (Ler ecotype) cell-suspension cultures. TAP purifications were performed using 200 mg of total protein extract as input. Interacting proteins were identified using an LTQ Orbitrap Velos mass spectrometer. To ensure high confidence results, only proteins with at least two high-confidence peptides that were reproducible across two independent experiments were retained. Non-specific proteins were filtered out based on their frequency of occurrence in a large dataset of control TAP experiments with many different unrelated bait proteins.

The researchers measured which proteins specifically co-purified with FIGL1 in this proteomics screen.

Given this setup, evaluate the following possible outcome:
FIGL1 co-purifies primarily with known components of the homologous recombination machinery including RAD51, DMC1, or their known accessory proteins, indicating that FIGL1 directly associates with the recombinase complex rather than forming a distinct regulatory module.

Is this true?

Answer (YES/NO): NO